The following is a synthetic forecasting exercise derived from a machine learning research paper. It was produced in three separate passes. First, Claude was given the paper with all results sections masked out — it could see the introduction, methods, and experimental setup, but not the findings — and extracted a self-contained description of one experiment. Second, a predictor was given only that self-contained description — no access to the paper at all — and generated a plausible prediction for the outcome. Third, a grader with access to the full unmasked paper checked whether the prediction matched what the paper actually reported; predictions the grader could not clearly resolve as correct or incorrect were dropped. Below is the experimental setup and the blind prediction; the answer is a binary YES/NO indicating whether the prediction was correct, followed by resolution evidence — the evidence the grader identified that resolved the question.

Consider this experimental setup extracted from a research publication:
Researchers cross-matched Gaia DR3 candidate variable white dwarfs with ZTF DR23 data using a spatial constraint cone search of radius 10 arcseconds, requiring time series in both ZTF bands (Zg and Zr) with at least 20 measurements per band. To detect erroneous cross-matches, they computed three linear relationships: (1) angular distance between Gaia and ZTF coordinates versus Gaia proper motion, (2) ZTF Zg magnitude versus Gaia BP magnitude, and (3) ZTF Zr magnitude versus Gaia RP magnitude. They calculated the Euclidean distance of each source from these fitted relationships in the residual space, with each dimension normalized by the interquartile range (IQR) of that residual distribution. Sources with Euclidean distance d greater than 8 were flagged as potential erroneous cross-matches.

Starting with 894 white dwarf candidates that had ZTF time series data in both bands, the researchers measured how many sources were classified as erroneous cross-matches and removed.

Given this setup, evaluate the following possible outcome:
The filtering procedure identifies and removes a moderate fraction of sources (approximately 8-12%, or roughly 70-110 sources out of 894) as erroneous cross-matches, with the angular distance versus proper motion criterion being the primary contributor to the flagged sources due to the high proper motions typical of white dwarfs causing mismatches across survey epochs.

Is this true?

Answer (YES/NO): NO